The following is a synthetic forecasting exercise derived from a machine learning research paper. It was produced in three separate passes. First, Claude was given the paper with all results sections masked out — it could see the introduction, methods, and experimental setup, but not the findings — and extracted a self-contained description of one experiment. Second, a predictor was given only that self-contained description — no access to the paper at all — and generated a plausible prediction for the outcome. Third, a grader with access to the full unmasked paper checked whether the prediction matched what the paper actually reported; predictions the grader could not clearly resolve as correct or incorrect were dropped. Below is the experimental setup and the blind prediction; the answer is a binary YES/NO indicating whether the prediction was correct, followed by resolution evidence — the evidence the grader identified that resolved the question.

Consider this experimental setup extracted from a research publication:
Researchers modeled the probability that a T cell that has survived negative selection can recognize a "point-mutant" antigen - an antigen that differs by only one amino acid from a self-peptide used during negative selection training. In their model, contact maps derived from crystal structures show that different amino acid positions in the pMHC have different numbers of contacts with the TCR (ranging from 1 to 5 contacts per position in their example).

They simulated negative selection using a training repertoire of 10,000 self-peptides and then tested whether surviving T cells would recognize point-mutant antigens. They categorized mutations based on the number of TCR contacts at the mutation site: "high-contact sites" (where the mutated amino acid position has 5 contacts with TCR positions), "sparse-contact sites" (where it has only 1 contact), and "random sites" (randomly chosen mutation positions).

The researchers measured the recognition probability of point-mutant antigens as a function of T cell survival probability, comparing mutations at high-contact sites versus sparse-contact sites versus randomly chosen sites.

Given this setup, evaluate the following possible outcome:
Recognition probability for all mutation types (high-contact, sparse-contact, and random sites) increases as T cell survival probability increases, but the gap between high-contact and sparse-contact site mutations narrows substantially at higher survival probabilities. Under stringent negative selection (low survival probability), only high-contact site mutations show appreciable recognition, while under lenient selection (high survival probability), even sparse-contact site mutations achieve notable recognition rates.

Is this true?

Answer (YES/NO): NO